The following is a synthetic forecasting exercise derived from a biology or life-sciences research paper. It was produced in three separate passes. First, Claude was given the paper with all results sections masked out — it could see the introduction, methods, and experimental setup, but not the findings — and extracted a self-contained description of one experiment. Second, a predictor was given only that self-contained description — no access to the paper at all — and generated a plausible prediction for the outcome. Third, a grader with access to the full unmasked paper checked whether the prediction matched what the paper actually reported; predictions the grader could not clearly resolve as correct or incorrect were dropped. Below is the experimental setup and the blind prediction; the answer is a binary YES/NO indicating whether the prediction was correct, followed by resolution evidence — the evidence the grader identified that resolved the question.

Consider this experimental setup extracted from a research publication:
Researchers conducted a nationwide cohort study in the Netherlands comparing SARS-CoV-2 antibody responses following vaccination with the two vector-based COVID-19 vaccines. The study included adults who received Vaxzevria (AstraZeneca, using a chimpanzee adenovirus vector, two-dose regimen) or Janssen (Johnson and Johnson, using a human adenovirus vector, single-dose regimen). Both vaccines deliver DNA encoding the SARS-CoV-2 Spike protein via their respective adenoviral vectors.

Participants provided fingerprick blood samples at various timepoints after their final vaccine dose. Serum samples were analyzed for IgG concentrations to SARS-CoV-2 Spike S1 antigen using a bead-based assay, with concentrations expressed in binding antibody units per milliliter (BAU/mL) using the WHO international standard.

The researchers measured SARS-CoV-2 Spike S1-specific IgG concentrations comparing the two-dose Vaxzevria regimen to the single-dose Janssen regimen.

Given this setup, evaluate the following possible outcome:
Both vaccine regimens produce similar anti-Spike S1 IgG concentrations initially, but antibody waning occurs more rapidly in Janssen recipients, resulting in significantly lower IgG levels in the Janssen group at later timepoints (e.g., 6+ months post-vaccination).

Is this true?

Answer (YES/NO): NO